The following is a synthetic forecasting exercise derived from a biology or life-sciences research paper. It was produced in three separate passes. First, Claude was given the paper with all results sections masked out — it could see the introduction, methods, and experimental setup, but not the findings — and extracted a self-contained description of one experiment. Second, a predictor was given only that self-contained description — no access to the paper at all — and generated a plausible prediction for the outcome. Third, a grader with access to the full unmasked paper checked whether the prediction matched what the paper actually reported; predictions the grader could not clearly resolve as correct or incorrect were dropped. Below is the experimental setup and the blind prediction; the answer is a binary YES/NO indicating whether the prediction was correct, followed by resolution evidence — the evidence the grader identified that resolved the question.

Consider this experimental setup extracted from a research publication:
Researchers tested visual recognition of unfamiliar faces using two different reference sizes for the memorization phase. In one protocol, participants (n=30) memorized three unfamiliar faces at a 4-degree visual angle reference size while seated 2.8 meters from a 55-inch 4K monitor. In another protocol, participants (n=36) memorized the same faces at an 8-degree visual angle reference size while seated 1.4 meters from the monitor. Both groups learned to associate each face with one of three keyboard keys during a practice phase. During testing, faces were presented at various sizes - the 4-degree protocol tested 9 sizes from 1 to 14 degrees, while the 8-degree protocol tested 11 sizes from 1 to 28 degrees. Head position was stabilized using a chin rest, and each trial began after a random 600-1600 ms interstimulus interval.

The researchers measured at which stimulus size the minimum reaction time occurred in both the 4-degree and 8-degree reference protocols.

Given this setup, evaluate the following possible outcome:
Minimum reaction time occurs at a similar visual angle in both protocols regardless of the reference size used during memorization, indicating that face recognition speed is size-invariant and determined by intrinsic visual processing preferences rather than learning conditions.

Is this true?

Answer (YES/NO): YES